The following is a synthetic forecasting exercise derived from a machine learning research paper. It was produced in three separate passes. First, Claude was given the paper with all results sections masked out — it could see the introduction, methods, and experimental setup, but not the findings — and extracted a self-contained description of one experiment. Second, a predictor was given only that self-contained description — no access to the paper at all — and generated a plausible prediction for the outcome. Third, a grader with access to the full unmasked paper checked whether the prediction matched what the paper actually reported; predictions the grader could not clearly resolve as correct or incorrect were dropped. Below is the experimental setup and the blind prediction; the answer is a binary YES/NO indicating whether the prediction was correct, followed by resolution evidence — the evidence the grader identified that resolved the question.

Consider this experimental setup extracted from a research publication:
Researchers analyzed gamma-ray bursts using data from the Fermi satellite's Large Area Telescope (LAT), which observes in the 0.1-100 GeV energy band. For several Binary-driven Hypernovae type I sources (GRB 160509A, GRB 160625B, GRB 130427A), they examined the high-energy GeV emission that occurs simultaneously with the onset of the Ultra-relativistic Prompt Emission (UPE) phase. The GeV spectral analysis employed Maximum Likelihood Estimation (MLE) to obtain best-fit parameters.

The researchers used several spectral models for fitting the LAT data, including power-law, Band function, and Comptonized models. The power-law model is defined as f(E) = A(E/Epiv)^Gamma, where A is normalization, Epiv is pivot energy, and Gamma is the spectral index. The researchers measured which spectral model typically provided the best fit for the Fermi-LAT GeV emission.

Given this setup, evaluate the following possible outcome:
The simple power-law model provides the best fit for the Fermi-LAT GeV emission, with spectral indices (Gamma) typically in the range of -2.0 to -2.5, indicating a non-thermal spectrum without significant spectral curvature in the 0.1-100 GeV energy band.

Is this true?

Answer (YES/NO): YES